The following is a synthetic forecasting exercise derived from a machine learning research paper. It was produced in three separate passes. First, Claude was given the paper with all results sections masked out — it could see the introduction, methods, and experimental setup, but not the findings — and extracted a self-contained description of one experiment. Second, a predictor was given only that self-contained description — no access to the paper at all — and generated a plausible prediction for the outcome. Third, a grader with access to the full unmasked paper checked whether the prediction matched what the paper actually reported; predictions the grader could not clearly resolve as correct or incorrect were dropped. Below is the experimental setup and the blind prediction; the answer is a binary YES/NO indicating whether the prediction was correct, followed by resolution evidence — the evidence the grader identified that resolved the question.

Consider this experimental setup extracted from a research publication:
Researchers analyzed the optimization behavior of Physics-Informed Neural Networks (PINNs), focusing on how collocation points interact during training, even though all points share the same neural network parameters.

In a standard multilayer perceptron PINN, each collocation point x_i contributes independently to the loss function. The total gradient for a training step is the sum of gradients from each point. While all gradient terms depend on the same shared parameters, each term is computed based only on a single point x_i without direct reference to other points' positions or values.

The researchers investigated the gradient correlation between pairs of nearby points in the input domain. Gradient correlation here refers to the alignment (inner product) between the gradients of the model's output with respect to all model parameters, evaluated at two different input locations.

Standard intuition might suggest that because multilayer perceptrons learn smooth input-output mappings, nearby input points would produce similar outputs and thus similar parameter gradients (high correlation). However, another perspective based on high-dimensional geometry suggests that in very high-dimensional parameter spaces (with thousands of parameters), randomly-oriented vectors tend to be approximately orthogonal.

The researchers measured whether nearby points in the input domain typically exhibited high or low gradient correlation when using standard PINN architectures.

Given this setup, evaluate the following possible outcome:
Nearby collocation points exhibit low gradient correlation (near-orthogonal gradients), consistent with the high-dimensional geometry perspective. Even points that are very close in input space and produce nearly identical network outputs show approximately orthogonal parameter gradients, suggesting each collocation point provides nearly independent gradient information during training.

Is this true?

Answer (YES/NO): YES